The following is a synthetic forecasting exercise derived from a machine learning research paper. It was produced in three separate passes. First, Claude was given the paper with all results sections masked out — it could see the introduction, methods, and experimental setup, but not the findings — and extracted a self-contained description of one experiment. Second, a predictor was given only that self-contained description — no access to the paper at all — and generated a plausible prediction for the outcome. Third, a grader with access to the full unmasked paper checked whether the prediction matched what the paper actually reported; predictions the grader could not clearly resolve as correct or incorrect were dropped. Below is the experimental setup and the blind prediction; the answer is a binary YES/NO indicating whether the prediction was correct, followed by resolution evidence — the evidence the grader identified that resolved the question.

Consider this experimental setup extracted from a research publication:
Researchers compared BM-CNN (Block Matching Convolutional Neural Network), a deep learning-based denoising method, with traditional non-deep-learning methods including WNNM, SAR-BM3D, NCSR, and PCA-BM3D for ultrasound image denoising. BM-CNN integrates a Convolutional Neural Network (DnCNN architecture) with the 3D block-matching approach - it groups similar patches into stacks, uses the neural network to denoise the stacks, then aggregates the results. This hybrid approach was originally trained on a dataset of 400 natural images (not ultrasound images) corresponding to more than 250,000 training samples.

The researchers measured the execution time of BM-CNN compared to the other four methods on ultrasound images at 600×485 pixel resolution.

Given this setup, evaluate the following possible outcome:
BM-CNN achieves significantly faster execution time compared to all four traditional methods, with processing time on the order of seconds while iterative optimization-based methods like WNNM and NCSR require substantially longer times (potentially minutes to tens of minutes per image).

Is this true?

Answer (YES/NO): NO